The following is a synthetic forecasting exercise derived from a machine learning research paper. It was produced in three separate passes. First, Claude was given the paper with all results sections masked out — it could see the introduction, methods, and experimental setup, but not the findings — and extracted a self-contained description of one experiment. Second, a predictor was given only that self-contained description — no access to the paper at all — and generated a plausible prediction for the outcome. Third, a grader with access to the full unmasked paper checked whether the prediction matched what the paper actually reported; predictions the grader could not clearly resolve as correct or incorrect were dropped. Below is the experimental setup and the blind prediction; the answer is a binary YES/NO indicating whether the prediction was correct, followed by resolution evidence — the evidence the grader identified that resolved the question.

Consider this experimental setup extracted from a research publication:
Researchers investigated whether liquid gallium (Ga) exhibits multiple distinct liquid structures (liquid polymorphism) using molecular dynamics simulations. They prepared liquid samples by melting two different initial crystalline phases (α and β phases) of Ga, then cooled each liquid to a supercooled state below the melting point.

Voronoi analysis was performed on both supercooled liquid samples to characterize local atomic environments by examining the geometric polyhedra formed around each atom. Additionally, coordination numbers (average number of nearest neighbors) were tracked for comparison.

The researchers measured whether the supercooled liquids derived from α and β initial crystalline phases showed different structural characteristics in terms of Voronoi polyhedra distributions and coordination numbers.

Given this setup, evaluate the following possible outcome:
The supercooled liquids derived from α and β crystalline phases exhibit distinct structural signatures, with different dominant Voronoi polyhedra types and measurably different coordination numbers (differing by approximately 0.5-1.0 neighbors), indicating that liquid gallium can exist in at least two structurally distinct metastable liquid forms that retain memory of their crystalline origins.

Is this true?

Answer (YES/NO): NO